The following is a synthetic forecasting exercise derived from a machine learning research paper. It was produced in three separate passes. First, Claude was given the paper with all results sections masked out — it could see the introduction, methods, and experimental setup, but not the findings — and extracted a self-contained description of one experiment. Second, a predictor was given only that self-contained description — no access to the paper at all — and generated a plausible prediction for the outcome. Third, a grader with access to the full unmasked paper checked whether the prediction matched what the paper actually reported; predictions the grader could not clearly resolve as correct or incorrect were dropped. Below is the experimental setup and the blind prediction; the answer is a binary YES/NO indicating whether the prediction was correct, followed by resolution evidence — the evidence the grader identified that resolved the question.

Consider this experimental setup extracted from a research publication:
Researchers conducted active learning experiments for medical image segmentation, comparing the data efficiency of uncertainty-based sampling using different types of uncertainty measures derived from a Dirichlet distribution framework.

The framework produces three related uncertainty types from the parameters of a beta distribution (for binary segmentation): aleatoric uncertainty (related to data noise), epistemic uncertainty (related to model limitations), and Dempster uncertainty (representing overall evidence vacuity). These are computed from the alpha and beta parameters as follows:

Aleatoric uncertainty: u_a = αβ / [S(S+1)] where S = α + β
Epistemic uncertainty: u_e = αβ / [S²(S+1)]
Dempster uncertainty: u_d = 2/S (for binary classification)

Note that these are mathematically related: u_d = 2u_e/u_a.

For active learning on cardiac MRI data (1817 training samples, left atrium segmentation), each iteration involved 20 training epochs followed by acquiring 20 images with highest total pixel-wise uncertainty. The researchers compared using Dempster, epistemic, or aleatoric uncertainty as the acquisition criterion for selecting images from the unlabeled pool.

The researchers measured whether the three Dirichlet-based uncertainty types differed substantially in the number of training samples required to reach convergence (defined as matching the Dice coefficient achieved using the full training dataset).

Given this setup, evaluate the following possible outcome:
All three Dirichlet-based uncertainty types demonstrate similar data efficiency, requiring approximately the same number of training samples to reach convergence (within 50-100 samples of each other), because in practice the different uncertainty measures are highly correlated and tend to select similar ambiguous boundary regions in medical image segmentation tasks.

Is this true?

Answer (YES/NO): YES